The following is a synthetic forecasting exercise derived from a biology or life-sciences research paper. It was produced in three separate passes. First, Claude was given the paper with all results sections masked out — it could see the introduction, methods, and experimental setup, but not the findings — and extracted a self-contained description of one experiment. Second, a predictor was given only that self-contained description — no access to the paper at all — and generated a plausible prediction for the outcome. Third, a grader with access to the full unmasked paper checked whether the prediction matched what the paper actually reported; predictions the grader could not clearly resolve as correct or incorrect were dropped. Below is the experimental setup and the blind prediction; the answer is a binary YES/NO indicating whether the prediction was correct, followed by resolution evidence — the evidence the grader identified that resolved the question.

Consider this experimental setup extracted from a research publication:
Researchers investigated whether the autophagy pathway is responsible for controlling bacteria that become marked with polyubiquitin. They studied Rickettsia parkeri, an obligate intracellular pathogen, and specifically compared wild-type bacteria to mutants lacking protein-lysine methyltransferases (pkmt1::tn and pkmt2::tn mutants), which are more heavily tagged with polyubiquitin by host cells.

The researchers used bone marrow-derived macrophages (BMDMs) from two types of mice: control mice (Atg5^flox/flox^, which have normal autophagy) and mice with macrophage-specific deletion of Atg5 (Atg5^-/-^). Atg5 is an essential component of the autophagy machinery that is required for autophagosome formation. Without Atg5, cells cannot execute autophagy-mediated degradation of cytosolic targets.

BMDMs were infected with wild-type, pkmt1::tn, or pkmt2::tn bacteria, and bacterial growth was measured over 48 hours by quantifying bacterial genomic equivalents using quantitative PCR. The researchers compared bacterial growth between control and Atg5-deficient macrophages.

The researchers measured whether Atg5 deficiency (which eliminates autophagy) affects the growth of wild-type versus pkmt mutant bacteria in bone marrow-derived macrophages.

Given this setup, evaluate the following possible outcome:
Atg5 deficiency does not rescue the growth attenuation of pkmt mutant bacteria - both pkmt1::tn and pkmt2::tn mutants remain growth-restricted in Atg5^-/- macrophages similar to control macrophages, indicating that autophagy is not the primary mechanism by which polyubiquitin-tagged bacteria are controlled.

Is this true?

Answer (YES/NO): NO